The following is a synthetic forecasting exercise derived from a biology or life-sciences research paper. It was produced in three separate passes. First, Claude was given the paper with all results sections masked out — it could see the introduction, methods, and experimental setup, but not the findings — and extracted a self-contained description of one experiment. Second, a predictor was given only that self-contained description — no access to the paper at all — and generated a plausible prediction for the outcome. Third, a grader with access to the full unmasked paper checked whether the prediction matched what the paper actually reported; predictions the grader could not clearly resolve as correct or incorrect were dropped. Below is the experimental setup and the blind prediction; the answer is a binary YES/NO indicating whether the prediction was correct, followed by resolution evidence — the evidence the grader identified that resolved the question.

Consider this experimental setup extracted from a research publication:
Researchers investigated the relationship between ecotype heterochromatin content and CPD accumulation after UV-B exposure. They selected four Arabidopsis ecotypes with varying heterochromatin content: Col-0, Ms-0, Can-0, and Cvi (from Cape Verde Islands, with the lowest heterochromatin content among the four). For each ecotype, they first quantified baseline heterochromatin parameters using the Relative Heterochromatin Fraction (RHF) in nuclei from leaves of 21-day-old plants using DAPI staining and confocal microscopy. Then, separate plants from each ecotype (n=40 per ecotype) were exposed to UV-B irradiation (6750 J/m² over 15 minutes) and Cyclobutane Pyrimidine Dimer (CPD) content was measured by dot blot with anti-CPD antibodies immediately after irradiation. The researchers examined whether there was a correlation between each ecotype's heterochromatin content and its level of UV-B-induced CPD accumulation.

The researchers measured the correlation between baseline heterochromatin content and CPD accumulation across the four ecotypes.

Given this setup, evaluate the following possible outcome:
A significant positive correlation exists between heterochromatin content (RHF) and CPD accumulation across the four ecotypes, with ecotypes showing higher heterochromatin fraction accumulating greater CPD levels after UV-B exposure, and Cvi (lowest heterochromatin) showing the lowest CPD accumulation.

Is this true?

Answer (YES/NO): NO